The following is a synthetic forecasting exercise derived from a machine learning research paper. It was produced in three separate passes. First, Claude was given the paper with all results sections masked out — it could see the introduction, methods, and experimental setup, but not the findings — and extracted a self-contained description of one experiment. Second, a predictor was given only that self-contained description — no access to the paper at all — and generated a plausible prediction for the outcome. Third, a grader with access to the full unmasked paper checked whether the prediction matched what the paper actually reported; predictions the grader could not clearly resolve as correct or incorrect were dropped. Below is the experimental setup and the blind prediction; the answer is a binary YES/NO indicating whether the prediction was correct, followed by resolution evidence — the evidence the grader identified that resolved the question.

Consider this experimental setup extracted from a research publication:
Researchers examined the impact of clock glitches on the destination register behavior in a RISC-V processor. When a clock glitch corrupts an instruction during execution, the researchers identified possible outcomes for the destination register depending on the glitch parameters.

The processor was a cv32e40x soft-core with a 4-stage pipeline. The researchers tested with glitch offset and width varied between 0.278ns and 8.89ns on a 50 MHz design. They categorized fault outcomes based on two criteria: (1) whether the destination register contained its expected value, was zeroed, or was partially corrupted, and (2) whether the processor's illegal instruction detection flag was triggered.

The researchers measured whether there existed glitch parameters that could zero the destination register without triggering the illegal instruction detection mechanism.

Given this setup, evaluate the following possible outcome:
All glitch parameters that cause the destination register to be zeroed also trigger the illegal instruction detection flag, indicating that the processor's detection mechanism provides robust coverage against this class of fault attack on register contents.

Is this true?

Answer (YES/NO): NO